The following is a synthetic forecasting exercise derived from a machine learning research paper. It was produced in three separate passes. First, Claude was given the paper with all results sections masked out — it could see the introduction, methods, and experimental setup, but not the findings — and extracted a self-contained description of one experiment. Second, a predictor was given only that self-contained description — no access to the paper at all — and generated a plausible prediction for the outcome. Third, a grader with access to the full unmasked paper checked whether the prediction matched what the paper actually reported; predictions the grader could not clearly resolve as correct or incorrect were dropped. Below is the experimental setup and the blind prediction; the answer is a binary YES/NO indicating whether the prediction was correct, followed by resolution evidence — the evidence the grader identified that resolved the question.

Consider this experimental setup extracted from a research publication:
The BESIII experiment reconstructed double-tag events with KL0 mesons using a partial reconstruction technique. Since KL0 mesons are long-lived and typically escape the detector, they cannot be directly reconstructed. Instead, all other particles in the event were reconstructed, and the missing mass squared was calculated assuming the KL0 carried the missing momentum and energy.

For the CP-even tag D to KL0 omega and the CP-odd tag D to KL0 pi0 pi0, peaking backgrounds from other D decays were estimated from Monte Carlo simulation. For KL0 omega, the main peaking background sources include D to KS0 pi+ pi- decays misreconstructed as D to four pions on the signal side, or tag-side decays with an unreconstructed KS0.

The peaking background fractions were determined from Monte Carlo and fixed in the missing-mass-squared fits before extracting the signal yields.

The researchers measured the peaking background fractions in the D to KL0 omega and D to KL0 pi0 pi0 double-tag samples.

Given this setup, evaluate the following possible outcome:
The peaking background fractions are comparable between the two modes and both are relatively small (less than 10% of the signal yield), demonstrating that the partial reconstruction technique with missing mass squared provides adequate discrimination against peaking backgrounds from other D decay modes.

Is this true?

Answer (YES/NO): NO